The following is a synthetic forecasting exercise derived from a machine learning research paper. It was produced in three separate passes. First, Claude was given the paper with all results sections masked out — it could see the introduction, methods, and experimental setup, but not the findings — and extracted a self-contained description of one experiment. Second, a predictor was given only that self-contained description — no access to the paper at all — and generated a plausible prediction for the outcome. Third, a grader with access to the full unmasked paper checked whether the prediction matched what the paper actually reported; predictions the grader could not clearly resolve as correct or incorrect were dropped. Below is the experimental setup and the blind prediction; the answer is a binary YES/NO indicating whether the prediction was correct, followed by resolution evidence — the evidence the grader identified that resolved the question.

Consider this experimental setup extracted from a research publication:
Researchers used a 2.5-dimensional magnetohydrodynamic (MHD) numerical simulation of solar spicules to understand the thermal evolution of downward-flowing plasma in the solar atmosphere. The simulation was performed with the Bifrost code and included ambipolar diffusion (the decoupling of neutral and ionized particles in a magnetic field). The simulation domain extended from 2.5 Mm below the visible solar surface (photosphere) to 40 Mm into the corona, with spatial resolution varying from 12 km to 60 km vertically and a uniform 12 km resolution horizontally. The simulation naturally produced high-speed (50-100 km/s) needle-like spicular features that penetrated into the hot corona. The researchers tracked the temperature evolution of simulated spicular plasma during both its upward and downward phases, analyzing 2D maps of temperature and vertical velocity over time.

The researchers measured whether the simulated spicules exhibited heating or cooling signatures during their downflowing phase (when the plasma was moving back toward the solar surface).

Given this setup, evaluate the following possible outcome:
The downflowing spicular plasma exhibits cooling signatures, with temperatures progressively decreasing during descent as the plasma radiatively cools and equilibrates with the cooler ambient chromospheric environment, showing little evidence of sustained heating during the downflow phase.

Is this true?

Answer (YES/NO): NO